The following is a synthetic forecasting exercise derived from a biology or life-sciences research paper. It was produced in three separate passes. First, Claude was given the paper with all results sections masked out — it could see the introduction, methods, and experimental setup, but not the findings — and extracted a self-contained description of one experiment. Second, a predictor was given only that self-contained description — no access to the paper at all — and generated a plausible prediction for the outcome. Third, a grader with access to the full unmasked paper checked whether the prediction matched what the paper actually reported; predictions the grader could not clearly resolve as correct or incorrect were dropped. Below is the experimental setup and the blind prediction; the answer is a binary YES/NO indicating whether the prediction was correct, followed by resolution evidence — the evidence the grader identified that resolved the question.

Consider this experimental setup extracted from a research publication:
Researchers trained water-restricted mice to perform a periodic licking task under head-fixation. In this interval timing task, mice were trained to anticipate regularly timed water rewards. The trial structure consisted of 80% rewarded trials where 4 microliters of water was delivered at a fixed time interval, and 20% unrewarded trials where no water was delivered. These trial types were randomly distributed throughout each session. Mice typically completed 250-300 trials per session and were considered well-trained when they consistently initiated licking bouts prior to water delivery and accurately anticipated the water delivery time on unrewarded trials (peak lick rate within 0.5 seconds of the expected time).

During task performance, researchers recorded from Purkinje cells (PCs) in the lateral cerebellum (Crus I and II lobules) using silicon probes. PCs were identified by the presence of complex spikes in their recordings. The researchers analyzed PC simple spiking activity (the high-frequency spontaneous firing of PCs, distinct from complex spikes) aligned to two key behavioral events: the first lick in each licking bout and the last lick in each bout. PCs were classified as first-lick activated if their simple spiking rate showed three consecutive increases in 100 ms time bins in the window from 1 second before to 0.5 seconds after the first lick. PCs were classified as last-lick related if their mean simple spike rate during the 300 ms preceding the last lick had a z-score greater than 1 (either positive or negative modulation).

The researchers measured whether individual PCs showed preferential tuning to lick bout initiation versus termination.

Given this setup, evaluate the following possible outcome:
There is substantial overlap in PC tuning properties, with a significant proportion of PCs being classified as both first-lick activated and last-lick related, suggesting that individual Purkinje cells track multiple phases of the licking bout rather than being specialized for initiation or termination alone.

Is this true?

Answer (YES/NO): YES